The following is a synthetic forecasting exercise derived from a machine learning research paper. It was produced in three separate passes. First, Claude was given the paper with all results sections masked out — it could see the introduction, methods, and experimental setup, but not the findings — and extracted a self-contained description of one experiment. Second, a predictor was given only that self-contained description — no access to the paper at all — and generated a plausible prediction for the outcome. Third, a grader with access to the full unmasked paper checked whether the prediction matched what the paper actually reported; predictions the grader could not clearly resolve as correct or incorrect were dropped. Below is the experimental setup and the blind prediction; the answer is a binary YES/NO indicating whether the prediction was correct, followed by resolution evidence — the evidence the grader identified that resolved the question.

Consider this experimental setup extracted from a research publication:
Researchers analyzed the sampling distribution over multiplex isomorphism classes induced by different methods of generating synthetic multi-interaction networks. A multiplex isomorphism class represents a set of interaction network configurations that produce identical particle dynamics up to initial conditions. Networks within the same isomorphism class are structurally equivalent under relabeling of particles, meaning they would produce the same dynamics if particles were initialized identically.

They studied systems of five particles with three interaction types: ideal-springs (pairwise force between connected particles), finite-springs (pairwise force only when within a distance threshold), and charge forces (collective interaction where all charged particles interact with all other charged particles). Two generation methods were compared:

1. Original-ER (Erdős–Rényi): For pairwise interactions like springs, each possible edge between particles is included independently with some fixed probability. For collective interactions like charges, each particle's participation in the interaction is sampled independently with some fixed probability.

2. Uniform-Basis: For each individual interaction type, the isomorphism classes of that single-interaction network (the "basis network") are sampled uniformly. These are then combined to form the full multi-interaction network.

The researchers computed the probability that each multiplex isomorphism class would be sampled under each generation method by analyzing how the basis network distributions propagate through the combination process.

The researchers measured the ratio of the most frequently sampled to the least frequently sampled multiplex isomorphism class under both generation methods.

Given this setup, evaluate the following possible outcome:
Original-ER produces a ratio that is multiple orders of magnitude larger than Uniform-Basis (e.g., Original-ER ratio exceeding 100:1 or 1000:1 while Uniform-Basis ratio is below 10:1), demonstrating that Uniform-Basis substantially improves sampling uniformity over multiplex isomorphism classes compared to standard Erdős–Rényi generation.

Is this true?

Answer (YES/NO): NO